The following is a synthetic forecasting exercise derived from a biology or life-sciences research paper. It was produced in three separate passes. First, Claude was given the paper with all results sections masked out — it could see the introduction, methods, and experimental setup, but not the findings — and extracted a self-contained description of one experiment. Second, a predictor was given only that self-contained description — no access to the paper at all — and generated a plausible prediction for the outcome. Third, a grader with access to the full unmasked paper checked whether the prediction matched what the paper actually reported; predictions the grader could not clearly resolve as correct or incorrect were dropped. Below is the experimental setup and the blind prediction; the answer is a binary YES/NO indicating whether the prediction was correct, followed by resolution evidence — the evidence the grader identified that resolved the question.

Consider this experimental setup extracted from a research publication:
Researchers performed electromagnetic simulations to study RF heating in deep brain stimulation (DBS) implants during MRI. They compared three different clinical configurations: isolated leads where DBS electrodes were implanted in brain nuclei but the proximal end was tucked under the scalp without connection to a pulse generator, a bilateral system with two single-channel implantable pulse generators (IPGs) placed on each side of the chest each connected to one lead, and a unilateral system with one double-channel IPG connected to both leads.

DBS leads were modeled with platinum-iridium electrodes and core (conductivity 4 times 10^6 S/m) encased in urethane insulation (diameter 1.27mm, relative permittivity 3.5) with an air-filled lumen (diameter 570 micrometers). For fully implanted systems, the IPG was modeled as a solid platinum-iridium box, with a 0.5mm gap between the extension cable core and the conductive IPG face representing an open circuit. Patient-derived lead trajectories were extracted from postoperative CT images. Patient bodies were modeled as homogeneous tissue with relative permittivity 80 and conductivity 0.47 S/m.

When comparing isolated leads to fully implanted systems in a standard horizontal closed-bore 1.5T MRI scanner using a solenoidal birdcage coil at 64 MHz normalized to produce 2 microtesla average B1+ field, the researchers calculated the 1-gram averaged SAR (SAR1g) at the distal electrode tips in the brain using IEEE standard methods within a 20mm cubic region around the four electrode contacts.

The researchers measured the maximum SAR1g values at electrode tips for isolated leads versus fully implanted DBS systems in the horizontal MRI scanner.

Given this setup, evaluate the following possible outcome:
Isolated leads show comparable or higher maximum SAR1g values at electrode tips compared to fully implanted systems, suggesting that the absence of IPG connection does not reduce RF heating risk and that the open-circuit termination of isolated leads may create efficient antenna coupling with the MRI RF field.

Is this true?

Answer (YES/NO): NO